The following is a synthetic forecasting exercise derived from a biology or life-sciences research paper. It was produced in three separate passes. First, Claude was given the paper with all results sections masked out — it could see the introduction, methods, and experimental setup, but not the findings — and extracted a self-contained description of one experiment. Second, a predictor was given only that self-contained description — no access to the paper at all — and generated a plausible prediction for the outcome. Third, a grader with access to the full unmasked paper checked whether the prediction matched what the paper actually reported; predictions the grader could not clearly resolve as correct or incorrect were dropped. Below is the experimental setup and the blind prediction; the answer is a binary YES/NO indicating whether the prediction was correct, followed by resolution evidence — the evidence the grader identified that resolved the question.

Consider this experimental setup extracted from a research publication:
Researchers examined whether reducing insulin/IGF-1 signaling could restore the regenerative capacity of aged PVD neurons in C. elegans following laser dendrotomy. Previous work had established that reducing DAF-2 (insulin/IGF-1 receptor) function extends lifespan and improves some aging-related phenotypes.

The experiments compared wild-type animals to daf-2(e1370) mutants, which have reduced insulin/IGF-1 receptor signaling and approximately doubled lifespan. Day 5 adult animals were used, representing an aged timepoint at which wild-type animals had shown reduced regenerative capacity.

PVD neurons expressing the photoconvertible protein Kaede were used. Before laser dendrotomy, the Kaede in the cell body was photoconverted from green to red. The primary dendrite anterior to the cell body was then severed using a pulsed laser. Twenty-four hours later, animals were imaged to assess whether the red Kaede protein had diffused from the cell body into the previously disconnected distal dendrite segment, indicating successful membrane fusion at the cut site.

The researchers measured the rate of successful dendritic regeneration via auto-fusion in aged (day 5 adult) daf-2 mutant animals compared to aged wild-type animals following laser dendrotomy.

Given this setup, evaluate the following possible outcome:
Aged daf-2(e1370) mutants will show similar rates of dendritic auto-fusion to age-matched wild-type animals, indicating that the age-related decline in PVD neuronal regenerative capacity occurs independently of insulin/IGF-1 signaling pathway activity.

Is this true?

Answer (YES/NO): NO